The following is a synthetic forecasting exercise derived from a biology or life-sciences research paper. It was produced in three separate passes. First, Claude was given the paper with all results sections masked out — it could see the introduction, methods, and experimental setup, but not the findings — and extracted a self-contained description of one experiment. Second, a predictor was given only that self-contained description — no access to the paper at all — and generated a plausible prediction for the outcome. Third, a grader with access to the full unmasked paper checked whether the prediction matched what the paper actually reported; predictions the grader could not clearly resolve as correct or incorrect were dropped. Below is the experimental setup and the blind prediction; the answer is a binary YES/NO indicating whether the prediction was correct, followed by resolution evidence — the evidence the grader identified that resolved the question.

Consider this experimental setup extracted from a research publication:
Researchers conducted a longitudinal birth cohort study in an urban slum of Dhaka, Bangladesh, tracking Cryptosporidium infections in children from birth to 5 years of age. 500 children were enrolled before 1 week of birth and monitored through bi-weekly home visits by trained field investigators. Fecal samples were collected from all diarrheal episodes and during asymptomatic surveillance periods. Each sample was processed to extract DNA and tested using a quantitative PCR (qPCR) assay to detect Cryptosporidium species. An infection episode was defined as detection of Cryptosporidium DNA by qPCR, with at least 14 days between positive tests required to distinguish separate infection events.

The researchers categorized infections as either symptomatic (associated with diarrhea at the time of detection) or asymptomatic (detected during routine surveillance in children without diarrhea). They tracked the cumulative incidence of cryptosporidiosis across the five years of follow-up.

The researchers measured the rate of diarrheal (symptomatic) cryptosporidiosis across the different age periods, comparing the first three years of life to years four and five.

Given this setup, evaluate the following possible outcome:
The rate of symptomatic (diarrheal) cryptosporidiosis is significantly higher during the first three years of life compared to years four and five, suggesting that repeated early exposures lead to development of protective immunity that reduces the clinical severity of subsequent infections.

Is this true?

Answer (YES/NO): YES